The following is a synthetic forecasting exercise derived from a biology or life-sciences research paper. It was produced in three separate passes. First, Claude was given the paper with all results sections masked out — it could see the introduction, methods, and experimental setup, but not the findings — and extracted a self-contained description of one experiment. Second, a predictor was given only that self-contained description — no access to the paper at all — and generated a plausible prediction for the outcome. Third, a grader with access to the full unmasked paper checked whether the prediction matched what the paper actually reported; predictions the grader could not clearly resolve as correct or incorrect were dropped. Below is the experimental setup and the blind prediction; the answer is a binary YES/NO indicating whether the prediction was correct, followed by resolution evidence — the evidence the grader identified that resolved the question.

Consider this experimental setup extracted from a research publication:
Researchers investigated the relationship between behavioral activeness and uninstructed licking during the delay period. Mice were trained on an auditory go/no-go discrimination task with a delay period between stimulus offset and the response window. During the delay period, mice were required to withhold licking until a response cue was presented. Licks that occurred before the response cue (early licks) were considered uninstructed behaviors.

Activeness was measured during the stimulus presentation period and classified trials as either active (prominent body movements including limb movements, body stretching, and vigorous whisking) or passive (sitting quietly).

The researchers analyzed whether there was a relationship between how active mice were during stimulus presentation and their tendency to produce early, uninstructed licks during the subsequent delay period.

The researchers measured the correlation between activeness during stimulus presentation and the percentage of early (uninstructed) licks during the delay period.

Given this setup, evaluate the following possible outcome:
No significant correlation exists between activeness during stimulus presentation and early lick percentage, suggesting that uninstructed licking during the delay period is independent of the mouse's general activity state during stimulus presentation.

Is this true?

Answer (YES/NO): NO